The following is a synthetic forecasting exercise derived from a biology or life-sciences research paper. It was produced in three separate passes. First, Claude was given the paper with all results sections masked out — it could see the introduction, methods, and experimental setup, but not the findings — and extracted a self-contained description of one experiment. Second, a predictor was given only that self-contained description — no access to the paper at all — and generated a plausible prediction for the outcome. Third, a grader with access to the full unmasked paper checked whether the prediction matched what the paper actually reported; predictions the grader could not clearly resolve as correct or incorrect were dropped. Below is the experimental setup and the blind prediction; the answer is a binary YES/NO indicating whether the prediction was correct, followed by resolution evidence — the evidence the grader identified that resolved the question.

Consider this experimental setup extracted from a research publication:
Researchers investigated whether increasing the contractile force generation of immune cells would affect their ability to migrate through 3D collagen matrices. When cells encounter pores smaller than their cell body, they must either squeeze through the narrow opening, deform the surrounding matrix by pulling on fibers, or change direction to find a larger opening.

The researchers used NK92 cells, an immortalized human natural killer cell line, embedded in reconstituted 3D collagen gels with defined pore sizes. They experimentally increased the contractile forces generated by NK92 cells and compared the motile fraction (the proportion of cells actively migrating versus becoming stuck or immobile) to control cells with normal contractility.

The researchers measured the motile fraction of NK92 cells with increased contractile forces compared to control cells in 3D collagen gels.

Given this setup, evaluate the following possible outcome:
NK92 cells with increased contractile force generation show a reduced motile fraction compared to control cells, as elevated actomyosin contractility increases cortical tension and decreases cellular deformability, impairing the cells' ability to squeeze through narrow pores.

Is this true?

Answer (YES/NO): NO